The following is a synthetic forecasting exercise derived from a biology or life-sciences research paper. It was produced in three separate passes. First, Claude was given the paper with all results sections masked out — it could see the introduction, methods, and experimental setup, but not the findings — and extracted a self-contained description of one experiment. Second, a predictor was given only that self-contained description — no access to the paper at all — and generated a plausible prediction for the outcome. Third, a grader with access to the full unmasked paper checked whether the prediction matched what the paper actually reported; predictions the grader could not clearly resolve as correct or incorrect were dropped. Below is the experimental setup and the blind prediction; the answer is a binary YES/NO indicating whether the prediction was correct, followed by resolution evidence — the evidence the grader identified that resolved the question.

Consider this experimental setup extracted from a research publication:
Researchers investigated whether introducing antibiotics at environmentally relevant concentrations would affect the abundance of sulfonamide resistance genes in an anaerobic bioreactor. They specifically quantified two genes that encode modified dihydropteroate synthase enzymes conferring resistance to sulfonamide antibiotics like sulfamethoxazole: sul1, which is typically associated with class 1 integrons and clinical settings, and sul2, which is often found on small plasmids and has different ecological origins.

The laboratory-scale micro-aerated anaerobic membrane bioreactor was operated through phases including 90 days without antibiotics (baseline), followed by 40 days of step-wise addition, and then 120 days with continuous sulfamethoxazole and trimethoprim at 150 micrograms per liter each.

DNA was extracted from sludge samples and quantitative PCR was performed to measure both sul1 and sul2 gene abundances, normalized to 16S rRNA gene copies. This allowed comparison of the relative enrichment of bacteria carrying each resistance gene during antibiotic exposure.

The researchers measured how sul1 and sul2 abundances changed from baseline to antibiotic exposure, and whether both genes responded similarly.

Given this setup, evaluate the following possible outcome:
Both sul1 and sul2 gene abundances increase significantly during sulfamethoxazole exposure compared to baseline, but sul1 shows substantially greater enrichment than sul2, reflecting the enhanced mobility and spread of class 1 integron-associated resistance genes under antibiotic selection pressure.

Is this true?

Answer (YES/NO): NO